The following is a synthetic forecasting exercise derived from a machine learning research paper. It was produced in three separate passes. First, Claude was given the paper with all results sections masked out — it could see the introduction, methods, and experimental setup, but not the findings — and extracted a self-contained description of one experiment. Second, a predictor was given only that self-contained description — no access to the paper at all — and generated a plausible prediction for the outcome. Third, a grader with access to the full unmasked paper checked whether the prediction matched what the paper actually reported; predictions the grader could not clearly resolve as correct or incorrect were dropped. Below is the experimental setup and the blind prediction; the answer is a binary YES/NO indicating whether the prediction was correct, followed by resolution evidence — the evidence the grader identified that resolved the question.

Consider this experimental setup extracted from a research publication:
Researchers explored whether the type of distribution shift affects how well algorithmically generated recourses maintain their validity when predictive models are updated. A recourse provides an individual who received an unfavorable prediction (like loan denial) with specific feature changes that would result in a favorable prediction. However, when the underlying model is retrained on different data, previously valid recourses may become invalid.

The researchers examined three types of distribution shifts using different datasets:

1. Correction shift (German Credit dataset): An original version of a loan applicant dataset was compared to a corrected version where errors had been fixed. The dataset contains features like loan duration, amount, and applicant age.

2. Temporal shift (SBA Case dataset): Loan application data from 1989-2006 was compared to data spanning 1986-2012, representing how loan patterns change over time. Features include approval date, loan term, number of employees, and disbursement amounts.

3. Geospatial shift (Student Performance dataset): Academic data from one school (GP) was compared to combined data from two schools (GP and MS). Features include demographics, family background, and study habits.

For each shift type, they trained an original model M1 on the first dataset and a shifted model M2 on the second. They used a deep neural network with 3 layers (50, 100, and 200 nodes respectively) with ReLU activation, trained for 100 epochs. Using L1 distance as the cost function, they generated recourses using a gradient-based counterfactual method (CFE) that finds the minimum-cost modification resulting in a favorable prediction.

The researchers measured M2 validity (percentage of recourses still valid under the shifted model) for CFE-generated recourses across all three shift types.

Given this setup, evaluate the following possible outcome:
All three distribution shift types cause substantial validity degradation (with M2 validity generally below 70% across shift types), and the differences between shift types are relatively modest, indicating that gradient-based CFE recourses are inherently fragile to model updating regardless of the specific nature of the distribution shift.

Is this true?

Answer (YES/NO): YES